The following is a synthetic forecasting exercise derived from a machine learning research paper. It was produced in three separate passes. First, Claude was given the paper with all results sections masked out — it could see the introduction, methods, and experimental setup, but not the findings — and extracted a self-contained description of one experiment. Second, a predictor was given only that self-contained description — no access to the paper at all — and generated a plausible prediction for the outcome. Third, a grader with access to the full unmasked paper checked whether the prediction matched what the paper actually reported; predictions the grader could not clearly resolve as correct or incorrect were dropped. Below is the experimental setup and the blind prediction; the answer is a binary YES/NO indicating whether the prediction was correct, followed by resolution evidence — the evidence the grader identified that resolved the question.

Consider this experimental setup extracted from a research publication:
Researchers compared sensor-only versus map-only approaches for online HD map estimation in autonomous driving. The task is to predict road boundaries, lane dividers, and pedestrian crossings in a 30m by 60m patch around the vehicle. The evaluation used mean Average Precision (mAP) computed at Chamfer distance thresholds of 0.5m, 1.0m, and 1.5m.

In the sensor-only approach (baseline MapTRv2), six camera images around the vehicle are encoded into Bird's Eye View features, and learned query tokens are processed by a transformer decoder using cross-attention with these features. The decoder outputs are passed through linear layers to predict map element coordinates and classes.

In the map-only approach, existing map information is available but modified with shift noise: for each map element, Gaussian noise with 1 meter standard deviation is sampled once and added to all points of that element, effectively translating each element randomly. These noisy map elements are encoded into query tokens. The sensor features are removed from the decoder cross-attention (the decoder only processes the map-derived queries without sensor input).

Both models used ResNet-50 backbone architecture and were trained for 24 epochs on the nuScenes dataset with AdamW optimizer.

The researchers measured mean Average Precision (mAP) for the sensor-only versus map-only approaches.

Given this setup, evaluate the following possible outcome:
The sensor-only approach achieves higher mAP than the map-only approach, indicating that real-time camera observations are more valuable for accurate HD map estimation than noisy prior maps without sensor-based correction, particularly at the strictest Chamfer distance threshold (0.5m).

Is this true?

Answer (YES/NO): NO